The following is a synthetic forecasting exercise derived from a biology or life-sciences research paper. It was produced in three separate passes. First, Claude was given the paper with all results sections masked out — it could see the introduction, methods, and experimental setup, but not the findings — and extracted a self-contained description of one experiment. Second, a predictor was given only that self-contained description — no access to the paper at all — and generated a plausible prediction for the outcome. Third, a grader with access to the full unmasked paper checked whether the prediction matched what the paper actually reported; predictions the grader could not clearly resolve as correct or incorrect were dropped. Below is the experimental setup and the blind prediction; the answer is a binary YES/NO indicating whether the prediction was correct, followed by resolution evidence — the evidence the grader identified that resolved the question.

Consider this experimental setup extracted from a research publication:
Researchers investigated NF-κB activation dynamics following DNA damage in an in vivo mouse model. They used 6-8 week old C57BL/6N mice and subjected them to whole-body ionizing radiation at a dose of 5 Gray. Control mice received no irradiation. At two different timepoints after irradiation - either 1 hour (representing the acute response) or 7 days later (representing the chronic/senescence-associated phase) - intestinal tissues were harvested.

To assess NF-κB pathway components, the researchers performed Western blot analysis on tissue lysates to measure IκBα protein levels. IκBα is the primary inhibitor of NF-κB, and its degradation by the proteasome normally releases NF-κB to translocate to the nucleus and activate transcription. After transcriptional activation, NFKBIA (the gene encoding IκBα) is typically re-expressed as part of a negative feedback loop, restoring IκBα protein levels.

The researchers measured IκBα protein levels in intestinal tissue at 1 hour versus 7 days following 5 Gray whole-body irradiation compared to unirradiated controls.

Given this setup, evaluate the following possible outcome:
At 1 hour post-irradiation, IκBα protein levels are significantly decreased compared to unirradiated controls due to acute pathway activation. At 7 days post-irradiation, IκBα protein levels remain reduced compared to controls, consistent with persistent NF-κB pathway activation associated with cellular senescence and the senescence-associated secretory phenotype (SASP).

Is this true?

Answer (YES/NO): NO